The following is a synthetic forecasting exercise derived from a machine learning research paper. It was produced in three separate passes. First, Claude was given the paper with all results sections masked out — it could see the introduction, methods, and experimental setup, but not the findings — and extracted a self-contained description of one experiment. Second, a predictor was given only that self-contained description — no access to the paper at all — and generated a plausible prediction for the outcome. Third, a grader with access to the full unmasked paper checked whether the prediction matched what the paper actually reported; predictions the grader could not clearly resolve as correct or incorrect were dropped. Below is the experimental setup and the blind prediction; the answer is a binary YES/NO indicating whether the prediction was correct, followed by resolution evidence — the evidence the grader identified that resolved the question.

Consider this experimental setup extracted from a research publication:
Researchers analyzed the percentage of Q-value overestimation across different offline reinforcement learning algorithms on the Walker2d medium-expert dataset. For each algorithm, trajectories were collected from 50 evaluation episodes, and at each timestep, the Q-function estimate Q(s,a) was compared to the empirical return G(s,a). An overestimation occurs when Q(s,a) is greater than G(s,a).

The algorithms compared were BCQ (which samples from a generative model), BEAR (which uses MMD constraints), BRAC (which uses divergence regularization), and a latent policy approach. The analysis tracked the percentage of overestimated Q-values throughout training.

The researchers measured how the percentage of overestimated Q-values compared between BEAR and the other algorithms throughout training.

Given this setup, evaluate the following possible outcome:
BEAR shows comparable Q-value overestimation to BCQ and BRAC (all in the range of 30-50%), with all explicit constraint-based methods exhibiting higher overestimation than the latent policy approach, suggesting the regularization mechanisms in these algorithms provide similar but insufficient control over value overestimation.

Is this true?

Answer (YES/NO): NO